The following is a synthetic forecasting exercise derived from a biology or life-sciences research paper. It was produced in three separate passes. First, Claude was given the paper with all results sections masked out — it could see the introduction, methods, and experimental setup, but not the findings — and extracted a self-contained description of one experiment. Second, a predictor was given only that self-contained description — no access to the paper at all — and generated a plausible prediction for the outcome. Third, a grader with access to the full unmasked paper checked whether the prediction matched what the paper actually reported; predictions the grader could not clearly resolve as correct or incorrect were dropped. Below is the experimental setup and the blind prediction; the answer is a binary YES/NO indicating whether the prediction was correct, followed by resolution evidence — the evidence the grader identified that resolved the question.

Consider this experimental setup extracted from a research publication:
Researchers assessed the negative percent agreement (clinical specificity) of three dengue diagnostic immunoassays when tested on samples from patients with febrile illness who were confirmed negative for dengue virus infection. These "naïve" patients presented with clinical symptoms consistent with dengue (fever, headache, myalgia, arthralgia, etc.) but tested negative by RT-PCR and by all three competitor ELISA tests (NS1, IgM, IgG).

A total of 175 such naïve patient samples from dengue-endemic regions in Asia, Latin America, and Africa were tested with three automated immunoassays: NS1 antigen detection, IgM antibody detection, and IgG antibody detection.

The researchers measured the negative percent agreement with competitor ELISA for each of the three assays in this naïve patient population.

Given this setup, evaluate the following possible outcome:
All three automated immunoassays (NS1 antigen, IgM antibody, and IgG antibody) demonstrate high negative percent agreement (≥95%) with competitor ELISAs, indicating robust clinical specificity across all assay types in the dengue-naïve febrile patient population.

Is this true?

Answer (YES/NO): NO